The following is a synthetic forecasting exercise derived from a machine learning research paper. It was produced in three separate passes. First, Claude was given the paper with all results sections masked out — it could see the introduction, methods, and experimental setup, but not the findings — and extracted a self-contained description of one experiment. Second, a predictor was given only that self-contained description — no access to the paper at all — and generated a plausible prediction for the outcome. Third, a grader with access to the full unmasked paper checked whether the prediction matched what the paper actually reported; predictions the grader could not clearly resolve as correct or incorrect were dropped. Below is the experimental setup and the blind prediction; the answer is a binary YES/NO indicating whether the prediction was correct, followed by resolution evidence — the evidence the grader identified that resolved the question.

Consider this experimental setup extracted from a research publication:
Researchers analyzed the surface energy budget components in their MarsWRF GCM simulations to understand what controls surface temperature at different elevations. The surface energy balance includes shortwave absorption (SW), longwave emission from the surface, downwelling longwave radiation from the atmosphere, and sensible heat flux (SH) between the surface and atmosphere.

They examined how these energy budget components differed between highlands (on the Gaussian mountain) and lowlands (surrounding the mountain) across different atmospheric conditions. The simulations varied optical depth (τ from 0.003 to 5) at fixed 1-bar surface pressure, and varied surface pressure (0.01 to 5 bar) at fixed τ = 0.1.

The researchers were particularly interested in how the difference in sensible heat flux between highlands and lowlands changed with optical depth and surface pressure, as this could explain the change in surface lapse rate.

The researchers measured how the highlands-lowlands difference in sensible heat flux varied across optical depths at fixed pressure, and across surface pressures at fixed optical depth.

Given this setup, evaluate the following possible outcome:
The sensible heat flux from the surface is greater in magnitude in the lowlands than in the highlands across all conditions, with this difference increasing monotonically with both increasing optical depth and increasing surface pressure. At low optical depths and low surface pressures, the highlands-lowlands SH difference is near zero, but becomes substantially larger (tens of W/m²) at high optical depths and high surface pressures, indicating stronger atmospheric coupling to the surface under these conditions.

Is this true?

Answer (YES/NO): NO